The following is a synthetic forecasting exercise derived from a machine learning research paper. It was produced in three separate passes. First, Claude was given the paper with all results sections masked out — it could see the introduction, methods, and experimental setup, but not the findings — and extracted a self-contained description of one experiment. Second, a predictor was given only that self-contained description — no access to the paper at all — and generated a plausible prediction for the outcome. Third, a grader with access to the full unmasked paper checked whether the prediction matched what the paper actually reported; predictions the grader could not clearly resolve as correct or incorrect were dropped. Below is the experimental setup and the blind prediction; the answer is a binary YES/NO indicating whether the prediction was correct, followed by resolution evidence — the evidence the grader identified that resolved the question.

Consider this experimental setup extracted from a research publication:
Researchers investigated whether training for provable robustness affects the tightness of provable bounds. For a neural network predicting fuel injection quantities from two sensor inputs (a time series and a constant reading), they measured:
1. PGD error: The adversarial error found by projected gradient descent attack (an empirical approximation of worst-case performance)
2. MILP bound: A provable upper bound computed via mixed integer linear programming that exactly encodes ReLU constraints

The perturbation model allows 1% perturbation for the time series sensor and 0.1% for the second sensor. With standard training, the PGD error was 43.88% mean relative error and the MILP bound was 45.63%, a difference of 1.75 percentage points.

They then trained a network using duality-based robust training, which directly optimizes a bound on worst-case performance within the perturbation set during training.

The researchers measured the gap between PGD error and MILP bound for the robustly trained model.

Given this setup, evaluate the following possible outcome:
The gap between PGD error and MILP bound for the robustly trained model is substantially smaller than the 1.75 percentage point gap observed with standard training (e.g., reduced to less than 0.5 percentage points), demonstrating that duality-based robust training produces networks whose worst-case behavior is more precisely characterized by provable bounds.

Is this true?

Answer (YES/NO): YES